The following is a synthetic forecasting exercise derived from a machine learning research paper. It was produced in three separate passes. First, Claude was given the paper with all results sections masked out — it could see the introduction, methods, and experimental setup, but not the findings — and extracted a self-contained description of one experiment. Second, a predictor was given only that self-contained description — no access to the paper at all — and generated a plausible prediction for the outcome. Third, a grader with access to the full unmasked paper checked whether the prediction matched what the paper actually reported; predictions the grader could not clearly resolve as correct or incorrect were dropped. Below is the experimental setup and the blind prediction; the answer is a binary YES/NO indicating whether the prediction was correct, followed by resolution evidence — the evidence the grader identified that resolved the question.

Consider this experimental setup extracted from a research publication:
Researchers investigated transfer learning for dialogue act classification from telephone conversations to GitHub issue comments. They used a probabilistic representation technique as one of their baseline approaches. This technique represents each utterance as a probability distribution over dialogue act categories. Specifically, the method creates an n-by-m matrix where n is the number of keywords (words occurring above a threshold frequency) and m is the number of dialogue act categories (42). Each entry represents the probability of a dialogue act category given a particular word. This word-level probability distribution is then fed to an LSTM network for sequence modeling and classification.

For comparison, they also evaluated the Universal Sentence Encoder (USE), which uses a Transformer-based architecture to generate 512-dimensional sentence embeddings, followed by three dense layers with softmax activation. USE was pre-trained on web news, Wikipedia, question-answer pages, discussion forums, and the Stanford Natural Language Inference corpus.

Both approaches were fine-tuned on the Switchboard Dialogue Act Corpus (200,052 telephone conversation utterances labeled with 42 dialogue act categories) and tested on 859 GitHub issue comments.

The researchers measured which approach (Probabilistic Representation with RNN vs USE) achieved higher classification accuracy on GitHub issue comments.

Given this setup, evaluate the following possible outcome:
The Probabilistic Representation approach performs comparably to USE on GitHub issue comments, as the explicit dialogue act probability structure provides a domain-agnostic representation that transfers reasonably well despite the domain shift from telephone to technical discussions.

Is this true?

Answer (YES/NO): NO